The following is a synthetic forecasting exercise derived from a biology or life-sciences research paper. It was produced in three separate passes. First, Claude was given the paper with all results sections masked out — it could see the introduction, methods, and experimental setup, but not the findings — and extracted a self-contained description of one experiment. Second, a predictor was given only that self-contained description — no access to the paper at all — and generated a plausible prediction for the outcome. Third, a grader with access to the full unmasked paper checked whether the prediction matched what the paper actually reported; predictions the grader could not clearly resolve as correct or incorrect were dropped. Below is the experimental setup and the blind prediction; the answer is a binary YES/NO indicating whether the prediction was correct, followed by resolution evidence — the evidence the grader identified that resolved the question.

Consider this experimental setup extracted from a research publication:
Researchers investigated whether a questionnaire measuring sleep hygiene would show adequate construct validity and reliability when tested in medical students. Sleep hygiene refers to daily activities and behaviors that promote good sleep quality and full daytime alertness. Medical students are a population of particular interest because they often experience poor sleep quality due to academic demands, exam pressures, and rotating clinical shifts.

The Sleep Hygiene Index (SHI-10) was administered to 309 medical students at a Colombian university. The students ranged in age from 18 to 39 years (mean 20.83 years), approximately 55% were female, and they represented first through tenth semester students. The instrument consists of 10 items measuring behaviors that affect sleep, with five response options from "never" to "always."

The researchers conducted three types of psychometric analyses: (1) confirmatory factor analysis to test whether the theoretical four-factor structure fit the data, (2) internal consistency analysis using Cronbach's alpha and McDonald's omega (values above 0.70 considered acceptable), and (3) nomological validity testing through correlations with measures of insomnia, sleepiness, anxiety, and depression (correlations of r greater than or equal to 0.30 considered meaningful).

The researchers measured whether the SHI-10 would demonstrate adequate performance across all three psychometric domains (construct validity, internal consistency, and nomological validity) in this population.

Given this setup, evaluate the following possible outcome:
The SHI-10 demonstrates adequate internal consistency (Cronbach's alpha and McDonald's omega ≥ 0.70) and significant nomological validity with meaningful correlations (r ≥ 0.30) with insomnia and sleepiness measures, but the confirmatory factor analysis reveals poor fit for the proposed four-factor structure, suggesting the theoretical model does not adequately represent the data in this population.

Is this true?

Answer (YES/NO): NO